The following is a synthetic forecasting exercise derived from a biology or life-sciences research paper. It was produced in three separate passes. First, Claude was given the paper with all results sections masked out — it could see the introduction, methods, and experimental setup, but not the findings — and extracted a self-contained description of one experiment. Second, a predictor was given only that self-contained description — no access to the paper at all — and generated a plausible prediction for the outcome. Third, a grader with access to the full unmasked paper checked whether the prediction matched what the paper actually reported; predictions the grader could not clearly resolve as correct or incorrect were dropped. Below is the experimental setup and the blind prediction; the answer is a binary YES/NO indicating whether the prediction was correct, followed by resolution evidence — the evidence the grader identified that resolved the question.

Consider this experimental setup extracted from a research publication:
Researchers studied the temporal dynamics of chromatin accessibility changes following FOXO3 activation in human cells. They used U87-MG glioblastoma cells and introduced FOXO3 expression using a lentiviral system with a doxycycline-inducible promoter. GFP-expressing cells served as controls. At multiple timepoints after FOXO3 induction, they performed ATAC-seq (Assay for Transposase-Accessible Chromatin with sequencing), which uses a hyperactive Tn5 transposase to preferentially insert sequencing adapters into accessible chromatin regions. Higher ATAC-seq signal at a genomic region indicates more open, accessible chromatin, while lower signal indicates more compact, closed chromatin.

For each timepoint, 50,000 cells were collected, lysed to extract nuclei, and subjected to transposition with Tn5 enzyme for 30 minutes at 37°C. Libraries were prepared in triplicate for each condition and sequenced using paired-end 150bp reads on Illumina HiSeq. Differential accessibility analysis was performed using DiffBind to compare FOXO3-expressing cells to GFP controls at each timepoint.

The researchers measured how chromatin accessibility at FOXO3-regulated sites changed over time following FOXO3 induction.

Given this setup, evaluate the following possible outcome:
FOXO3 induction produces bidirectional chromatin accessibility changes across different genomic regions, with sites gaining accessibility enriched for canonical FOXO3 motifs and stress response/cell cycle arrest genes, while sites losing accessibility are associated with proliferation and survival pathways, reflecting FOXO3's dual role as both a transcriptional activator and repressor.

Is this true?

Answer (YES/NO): NO